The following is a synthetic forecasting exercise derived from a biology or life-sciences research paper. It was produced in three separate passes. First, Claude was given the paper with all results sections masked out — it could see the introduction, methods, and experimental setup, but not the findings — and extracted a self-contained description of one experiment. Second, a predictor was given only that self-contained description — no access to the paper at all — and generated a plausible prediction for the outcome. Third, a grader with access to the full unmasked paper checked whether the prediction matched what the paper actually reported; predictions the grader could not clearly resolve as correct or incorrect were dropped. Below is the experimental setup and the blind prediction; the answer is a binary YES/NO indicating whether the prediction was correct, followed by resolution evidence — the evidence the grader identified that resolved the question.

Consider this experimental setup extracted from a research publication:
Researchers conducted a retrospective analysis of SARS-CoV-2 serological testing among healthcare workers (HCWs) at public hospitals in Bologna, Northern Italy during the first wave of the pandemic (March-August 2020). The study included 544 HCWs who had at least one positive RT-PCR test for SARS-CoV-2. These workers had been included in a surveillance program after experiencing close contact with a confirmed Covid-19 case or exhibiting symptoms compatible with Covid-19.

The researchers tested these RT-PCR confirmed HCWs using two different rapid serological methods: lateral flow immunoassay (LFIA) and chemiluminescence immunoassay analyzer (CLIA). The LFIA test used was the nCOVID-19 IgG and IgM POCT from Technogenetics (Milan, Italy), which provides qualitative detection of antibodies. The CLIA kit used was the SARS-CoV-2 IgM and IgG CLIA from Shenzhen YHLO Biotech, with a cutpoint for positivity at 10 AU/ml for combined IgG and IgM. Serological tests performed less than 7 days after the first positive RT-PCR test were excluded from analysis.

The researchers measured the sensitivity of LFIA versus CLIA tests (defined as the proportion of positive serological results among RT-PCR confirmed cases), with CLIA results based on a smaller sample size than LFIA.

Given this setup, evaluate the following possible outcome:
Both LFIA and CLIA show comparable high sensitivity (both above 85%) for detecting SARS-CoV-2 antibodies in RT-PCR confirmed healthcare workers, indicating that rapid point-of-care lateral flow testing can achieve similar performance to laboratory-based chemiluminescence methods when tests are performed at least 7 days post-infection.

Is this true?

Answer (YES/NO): NO